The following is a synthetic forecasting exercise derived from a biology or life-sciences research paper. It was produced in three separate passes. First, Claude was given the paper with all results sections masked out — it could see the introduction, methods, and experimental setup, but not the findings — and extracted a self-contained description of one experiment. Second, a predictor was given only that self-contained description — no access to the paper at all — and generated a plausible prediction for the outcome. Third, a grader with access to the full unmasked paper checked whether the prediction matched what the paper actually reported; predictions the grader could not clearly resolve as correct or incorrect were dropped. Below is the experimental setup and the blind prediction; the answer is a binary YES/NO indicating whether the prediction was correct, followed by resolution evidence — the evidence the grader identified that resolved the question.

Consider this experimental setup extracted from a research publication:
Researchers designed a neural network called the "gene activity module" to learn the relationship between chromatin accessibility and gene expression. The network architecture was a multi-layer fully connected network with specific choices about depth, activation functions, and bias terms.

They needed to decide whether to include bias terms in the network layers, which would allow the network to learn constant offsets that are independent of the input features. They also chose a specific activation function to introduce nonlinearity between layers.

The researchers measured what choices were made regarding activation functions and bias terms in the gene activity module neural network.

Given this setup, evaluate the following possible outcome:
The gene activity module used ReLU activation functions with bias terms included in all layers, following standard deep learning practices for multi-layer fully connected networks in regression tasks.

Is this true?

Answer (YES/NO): NO